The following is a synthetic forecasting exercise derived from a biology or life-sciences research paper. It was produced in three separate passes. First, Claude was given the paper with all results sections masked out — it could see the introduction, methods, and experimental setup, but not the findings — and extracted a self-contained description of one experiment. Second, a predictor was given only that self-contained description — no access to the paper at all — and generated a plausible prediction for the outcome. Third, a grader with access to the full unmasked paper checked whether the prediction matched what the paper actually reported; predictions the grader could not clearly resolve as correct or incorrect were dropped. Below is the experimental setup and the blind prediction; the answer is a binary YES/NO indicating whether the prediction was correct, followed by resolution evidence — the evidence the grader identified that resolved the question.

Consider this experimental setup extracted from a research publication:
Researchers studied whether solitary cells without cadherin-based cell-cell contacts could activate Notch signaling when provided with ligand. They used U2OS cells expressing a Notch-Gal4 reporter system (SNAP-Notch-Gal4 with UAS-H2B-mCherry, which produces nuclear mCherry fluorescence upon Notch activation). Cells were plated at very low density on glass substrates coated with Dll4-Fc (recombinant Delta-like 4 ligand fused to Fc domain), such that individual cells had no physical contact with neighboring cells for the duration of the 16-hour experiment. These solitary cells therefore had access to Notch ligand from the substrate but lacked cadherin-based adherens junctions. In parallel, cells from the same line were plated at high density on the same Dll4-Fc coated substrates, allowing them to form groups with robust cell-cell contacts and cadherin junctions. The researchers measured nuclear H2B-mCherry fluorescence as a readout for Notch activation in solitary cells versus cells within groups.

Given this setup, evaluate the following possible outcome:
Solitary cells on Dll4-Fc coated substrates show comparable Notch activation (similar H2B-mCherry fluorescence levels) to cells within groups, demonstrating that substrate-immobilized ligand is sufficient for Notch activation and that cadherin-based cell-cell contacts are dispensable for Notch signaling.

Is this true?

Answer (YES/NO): NO